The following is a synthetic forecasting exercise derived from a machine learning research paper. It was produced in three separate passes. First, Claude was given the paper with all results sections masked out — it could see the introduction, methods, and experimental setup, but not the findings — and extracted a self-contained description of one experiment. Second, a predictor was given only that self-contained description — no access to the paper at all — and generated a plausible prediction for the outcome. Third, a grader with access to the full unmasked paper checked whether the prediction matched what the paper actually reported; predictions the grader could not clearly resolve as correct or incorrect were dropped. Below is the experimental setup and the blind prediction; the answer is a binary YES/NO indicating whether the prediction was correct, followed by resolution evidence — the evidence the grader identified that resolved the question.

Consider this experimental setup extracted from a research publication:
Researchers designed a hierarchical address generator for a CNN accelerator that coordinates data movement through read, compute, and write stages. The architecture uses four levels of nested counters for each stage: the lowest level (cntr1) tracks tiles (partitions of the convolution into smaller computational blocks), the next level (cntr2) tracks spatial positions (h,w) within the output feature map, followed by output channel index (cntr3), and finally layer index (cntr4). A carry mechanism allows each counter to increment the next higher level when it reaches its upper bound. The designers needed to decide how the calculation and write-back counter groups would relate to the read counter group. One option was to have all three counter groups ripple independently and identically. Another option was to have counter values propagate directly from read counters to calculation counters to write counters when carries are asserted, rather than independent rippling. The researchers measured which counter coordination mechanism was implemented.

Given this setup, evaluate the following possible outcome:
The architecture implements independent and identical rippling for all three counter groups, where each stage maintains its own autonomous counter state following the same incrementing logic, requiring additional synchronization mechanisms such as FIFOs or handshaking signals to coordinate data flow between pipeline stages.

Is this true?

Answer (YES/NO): NO